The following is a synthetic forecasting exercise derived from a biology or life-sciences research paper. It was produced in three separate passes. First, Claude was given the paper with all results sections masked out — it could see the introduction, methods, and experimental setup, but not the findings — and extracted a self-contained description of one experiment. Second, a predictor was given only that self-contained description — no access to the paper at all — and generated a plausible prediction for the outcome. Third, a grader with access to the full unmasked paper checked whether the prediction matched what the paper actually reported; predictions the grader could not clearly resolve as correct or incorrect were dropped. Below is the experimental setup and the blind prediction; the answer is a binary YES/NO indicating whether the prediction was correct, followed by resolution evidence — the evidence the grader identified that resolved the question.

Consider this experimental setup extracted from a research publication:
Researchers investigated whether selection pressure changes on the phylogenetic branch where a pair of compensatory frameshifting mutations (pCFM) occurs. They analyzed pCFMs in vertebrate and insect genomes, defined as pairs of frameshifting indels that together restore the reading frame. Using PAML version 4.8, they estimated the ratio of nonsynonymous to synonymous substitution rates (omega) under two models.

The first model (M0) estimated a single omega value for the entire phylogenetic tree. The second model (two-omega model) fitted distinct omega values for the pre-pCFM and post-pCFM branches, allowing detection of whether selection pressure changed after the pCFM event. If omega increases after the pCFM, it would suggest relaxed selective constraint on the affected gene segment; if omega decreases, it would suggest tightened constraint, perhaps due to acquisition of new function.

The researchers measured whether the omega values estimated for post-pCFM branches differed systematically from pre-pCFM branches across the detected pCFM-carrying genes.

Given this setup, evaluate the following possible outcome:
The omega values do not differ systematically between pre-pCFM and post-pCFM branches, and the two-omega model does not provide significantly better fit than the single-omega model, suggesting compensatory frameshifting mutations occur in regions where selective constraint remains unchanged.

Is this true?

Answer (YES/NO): YES